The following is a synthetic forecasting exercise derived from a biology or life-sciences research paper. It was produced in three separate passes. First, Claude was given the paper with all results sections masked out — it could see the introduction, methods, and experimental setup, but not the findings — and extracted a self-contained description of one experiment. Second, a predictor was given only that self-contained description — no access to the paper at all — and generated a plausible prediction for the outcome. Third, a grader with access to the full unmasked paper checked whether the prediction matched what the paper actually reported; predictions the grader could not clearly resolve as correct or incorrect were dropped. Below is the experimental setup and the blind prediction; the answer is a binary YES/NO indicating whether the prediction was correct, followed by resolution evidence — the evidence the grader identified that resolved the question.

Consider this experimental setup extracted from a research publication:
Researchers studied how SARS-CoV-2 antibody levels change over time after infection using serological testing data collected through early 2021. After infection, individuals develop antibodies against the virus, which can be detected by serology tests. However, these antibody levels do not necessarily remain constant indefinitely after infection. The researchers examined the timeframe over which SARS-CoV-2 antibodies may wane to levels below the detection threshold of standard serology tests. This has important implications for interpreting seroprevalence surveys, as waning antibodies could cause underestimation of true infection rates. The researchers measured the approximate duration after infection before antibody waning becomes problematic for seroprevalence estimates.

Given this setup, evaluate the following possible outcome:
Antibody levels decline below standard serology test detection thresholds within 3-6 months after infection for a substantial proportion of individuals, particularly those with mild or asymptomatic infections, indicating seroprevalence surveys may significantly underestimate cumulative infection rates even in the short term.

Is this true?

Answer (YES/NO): NO